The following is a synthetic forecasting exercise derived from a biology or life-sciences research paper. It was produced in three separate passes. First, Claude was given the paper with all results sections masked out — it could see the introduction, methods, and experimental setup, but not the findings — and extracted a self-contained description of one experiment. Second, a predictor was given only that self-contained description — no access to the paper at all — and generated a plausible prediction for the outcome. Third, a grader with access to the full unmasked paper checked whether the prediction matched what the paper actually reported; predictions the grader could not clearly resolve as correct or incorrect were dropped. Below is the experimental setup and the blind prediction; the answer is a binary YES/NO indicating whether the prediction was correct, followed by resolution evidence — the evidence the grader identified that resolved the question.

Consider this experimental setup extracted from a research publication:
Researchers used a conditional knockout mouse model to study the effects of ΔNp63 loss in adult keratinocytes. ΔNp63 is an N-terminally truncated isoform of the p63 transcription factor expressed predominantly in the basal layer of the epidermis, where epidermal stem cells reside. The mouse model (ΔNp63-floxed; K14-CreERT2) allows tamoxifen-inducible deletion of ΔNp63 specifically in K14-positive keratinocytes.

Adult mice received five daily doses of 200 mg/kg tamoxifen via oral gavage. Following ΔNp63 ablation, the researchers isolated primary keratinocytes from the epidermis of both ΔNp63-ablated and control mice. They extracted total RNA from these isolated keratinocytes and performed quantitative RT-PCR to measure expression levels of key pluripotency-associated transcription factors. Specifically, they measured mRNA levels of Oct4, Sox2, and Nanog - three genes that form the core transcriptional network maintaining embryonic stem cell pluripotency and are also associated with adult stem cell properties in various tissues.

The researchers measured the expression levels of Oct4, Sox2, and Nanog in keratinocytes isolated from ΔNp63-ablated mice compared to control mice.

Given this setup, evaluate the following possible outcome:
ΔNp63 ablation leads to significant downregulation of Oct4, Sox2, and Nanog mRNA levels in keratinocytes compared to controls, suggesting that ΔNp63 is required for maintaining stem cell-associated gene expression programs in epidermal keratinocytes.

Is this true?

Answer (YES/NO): NO